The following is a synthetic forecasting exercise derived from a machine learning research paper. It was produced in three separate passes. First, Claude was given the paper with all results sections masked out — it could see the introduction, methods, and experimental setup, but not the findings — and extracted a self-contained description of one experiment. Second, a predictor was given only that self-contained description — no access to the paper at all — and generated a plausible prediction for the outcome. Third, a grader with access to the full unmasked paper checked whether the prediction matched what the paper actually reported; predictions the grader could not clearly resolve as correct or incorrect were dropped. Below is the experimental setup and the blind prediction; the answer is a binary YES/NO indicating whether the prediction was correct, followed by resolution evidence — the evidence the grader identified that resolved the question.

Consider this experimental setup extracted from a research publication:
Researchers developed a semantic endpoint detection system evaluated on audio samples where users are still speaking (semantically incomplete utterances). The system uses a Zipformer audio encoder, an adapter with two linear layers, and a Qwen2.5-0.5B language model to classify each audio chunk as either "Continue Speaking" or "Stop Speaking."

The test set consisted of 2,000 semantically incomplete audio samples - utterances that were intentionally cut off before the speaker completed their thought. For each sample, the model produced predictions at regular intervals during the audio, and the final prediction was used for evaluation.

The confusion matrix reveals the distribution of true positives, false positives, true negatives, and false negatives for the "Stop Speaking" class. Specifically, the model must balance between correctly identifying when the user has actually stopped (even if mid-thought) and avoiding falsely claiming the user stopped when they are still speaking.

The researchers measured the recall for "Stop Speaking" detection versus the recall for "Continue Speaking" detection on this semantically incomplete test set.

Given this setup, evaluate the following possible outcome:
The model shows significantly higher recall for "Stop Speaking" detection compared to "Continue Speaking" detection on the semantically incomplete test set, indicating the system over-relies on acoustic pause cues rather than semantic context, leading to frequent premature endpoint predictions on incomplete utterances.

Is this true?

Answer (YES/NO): NO